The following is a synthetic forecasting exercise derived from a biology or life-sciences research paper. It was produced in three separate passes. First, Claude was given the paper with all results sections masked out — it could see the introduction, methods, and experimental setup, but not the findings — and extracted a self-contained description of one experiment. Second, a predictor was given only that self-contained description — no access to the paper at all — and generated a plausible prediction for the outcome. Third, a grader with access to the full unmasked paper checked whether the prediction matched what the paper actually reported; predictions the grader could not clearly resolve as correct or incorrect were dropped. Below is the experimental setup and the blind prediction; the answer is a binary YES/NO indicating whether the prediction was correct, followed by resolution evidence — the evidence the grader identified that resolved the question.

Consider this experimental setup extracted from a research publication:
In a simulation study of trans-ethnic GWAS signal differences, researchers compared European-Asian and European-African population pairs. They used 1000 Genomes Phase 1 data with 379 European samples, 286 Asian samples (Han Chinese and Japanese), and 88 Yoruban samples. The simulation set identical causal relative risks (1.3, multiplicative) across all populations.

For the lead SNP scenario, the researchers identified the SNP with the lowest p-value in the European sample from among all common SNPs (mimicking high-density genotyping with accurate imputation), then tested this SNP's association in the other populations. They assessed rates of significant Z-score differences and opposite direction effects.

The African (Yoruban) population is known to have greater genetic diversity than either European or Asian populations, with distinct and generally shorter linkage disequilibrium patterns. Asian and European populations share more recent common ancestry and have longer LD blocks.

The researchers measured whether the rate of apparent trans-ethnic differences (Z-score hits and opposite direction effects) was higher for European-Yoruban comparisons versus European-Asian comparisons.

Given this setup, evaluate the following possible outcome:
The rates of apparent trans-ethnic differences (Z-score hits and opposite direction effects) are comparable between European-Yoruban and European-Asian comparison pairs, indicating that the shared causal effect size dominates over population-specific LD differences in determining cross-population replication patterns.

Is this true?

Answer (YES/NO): NO